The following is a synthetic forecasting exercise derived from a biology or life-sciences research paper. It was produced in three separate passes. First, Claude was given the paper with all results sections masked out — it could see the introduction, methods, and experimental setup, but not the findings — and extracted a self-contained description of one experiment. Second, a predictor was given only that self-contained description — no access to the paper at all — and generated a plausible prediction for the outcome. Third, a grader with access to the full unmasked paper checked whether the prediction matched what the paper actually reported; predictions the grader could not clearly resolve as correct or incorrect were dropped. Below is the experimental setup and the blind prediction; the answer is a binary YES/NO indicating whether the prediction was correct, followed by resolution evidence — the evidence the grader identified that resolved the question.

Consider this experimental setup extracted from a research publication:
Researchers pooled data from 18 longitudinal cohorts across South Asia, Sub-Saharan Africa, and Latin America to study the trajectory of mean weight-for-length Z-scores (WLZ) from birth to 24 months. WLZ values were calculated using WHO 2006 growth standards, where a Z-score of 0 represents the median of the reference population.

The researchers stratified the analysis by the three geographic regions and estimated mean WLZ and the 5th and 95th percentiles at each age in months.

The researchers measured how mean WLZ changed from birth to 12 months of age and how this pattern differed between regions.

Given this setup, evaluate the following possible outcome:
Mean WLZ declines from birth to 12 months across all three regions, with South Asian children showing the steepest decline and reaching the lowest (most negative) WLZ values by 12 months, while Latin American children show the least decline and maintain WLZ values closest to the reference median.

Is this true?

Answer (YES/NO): NO